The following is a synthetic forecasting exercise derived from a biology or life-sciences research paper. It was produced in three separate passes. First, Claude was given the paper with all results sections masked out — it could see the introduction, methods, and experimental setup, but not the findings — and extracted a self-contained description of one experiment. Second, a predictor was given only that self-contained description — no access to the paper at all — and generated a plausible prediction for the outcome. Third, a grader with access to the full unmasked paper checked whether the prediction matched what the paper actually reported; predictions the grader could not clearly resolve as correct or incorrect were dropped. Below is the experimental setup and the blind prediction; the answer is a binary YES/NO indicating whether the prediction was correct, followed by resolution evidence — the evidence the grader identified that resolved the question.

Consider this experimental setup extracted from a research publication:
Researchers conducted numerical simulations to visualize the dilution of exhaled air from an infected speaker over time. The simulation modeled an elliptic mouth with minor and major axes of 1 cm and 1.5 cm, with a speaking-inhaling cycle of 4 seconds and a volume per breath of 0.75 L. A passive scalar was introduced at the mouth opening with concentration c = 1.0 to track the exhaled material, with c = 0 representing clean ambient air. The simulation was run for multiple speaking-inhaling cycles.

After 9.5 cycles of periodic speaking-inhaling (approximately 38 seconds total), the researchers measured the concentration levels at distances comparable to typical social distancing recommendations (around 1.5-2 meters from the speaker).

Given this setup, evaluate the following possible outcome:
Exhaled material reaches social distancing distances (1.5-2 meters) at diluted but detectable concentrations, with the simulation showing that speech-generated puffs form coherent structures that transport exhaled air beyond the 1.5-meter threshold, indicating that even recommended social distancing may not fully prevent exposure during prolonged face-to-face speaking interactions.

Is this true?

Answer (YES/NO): YES